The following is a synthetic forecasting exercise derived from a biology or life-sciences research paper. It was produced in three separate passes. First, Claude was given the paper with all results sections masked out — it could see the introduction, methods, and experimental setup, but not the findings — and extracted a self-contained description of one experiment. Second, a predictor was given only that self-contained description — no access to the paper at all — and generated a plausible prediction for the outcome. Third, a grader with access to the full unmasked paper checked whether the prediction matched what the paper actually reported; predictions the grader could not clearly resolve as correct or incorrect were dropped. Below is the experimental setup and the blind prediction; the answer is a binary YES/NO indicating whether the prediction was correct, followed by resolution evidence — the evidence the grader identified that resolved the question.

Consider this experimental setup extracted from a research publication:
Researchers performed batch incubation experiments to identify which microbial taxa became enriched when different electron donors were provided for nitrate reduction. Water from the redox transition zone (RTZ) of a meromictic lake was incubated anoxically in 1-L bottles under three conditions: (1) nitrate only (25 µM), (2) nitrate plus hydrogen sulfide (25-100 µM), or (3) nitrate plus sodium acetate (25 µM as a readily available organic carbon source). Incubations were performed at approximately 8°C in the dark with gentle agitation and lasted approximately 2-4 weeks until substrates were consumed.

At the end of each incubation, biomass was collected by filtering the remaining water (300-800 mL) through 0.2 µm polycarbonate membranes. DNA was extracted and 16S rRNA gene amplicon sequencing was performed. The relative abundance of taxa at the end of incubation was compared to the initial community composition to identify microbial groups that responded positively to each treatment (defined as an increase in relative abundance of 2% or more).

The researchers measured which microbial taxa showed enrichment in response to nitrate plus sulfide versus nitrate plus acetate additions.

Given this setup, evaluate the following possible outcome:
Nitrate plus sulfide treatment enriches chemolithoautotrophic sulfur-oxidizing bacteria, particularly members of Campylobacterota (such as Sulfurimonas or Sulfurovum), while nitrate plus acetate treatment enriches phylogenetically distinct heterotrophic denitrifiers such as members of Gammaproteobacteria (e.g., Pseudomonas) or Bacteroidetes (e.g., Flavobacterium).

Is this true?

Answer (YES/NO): NO